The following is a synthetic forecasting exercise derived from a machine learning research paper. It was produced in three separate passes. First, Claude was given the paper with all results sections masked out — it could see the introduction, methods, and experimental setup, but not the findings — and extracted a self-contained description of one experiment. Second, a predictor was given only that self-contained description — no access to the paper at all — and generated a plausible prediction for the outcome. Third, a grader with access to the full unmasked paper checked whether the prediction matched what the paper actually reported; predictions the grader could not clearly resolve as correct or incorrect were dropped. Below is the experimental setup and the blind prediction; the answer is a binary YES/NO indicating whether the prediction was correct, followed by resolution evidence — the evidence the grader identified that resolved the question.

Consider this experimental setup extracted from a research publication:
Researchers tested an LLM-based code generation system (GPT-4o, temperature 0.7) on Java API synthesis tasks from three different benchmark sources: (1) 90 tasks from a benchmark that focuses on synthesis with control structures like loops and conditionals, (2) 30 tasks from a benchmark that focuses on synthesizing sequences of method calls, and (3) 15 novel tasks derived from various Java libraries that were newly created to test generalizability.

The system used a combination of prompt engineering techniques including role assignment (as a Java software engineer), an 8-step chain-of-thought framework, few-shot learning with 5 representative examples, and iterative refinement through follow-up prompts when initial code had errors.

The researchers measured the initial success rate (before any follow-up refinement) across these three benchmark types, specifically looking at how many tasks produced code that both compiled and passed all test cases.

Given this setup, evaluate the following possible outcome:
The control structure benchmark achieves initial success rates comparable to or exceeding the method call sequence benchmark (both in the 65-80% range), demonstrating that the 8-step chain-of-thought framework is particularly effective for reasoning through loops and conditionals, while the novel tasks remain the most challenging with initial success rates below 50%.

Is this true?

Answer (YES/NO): NO